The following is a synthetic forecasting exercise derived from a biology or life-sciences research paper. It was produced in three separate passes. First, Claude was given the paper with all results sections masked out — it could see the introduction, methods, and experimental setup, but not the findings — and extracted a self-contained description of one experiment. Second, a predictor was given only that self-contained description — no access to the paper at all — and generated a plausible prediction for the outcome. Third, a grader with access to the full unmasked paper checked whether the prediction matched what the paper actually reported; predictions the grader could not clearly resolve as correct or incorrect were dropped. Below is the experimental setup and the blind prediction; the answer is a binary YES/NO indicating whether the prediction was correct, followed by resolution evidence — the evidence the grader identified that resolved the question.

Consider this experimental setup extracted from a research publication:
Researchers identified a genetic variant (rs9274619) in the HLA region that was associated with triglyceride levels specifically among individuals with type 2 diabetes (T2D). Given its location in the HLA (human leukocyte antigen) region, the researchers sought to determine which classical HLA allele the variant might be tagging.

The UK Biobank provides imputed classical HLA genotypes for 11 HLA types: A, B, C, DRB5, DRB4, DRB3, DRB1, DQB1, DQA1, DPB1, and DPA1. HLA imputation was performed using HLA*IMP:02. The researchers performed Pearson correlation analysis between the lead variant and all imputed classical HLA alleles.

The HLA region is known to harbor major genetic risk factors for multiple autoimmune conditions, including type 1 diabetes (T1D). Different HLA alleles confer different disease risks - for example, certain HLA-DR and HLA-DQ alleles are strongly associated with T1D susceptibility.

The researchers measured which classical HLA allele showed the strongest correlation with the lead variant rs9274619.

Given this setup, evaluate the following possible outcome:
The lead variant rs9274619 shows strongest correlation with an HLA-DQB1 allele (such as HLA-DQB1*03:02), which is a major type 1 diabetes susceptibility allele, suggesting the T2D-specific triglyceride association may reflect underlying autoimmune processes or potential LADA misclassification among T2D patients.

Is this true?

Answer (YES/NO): YES